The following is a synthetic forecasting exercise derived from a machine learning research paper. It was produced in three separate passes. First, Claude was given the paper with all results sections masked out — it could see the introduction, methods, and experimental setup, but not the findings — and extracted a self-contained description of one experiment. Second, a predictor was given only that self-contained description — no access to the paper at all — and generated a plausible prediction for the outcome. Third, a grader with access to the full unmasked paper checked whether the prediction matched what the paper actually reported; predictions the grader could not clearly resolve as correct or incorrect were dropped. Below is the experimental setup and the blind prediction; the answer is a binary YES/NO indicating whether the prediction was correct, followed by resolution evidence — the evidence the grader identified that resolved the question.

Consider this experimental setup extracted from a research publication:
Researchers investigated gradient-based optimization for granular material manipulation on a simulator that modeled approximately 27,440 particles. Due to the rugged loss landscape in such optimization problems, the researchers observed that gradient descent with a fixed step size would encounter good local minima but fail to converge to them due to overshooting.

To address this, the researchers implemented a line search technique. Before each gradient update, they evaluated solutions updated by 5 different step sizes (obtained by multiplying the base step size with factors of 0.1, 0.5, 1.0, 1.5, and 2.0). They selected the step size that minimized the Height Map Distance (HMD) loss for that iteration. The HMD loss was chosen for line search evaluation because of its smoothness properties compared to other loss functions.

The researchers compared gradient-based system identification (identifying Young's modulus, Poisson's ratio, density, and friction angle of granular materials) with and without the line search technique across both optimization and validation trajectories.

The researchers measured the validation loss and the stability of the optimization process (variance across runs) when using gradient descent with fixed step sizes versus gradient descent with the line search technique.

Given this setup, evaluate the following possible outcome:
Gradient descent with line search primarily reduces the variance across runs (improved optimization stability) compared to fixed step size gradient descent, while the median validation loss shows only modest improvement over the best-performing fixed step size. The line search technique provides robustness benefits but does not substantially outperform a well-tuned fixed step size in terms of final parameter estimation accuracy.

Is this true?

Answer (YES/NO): NO